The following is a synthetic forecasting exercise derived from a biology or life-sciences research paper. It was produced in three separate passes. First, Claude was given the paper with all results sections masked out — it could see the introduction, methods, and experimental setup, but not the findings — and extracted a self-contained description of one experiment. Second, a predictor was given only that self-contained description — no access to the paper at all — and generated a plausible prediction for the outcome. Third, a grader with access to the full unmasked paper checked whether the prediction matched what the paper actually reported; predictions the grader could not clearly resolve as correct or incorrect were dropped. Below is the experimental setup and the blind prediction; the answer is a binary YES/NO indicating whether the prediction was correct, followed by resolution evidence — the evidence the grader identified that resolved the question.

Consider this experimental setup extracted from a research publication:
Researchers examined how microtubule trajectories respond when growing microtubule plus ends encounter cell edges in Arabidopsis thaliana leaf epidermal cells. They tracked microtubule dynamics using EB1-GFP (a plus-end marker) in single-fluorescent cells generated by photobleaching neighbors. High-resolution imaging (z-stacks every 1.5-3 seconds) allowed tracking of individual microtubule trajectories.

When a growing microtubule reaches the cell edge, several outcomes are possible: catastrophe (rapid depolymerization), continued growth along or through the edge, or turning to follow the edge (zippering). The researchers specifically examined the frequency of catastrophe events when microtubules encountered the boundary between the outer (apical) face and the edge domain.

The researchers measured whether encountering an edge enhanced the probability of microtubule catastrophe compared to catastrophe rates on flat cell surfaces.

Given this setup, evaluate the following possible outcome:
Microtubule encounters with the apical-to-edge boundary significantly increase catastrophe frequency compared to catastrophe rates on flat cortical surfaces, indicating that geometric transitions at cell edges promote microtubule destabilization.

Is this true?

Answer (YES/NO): YES